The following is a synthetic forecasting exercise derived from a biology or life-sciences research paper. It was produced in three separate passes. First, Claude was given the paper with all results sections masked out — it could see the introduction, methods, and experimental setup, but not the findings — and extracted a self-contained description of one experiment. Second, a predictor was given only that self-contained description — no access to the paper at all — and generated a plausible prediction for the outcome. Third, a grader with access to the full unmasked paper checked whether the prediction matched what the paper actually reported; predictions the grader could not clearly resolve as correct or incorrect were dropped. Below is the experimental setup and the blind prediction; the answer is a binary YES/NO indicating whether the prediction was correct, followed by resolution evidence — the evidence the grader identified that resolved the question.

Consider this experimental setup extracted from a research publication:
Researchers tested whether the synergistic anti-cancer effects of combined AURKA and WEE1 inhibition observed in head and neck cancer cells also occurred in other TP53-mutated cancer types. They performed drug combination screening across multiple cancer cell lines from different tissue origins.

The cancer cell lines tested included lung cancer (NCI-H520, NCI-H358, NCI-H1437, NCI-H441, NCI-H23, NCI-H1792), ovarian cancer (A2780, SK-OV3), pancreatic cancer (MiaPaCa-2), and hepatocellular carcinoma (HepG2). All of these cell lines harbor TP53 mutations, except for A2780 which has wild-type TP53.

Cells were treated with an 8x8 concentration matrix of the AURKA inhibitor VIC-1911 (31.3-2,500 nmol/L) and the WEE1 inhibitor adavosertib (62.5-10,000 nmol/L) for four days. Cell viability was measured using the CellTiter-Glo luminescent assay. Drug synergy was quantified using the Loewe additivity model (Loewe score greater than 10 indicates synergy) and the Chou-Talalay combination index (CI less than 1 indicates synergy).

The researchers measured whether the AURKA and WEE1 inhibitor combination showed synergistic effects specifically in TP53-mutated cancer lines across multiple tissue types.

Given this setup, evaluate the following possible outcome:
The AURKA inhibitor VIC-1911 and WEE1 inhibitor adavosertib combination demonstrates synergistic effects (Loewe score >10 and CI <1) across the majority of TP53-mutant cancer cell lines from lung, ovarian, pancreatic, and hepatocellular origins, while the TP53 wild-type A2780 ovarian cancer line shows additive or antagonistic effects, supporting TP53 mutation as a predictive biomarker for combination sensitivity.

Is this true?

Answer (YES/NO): NO